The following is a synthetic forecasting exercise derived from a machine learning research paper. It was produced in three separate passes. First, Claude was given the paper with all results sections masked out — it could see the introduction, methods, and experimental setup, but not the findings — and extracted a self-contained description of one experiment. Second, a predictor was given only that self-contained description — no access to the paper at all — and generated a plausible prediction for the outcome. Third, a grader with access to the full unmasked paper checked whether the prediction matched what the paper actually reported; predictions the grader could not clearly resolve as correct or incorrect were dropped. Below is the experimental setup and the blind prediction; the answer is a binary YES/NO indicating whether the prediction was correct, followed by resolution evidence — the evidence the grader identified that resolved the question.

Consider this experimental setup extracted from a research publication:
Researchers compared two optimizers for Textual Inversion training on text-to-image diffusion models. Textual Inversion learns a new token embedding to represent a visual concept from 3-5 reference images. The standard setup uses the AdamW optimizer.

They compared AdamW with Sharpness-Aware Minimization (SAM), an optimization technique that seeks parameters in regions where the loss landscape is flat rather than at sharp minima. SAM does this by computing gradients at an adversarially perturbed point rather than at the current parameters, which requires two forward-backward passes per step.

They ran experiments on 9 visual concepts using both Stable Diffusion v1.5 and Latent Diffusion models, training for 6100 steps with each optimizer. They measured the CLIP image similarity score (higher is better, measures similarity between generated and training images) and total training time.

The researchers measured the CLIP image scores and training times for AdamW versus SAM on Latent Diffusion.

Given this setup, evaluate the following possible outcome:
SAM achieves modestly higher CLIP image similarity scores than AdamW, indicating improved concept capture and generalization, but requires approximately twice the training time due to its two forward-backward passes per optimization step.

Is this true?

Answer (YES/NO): NO